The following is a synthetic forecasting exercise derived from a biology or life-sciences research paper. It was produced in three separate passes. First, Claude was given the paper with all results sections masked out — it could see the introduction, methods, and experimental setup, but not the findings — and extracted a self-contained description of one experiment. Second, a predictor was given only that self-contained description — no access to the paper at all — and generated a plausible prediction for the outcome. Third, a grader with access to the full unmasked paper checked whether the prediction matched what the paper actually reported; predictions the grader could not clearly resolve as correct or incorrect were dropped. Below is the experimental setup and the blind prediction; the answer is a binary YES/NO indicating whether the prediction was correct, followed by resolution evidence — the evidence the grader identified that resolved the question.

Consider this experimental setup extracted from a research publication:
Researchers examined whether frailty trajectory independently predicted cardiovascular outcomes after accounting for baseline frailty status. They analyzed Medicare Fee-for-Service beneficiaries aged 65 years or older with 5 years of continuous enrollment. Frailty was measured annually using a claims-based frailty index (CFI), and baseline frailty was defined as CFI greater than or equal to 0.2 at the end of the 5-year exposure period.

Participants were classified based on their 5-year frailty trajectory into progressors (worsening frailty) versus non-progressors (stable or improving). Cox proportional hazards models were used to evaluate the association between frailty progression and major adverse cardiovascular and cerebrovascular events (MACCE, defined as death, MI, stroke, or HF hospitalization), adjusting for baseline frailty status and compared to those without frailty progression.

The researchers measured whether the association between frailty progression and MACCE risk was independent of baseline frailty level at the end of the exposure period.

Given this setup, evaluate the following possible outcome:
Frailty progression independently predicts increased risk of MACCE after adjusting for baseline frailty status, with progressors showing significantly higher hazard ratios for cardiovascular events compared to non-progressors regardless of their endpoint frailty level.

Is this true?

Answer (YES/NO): YES